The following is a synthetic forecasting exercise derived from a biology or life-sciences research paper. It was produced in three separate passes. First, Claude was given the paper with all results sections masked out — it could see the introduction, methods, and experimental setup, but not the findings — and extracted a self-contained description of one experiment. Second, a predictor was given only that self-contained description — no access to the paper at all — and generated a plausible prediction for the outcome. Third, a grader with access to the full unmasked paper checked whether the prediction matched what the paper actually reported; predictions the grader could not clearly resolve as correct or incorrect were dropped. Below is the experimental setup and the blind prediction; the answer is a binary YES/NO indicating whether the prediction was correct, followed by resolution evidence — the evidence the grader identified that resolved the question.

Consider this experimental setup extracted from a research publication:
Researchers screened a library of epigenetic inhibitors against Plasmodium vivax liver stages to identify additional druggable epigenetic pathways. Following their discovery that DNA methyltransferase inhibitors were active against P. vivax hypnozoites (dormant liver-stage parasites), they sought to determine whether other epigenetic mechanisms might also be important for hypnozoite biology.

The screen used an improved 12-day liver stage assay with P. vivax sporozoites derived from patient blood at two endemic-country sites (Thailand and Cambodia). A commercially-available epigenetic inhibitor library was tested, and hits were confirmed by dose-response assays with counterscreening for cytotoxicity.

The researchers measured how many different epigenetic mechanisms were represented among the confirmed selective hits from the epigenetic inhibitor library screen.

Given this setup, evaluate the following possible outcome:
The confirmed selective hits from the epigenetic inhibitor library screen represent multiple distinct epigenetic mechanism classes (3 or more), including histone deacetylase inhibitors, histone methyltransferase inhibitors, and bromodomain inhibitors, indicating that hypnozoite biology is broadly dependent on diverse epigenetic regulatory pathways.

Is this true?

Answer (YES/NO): NO